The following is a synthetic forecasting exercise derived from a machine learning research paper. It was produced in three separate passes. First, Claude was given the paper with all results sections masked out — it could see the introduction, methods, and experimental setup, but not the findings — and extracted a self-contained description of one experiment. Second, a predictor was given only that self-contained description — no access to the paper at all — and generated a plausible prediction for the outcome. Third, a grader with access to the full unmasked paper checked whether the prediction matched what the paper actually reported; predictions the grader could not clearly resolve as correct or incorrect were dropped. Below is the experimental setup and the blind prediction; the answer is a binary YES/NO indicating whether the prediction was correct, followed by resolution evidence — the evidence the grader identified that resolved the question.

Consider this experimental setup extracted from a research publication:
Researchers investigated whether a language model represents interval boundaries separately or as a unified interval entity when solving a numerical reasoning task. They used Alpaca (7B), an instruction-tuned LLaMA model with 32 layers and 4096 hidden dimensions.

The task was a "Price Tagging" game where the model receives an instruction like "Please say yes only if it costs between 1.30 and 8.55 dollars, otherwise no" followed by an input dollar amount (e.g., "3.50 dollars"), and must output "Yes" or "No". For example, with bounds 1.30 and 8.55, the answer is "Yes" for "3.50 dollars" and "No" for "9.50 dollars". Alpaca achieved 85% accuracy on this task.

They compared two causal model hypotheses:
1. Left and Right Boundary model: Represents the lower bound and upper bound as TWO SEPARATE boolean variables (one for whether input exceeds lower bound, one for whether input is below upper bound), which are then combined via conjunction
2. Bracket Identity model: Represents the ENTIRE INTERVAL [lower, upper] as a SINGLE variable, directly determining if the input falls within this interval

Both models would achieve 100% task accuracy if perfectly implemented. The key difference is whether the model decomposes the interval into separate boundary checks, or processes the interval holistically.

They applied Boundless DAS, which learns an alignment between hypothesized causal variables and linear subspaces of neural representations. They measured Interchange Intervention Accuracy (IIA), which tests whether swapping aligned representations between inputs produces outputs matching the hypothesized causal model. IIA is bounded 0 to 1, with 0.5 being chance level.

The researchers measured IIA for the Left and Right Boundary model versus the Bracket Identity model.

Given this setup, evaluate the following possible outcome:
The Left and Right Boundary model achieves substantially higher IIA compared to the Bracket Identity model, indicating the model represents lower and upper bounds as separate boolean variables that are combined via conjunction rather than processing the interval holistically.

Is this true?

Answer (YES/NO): YES